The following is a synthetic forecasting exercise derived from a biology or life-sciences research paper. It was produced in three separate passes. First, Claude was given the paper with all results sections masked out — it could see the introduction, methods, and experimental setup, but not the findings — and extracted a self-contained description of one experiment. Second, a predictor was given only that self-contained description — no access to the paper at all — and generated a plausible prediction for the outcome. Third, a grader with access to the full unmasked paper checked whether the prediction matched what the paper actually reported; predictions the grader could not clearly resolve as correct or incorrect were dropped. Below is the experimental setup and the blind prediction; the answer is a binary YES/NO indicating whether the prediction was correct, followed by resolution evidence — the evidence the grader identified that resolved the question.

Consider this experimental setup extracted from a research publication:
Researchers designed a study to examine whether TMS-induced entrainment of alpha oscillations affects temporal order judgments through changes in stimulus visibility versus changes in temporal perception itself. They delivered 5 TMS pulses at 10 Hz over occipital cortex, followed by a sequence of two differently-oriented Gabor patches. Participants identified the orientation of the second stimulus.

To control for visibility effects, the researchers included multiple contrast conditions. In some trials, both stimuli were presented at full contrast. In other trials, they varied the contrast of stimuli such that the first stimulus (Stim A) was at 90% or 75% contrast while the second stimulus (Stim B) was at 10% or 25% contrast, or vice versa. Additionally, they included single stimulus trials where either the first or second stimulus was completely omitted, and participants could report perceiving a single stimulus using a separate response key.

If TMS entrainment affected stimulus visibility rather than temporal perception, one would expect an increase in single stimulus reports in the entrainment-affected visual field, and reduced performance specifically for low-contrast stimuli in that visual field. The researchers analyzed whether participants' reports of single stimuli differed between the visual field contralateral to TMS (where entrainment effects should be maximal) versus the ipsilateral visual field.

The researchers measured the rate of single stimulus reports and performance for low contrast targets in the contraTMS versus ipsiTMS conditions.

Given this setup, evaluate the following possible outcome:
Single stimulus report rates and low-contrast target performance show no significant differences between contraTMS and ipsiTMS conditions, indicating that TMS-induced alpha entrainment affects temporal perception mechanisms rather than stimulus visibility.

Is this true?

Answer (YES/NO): YES